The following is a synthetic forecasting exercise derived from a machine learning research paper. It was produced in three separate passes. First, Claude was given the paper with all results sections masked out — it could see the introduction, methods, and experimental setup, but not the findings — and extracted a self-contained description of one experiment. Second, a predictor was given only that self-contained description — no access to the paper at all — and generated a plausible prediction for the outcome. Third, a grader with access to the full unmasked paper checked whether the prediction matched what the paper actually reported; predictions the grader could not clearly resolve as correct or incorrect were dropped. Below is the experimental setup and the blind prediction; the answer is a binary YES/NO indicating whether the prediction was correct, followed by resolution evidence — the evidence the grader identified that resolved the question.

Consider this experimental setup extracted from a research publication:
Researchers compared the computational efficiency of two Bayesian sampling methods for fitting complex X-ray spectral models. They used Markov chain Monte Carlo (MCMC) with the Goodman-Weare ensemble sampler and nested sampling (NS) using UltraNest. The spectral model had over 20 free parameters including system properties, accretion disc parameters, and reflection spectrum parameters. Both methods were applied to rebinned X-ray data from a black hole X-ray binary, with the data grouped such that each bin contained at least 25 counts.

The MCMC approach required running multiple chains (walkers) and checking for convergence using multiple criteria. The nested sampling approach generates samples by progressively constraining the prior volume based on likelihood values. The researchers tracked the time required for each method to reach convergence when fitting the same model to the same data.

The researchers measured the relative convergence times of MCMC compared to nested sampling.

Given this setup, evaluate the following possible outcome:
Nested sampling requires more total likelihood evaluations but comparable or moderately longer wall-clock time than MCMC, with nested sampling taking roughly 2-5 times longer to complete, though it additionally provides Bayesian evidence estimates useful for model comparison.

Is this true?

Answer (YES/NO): NO